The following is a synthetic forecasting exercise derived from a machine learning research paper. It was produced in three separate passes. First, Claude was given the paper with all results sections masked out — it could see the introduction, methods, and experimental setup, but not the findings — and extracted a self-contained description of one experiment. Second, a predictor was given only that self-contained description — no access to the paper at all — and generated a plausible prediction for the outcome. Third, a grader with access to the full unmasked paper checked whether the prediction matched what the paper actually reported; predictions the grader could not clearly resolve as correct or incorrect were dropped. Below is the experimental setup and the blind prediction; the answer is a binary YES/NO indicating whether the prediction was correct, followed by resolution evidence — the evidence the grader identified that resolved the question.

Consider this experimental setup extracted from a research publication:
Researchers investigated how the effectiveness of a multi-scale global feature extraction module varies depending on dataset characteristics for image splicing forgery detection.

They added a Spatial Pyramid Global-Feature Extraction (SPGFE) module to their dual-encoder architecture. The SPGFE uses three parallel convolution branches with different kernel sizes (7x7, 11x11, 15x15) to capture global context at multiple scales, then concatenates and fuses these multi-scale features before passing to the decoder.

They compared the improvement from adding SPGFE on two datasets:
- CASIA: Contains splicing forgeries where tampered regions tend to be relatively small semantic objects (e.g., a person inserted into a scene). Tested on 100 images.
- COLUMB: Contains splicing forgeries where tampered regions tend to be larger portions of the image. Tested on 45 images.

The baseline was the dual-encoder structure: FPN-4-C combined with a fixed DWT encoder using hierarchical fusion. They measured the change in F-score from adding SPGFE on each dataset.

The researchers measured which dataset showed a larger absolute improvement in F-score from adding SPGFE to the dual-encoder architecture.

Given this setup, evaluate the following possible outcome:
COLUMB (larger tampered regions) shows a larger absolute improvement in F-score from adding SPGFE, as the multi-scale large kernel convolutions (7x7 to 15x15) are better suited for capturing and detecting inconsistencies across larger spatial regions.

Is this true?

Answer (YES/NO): YES